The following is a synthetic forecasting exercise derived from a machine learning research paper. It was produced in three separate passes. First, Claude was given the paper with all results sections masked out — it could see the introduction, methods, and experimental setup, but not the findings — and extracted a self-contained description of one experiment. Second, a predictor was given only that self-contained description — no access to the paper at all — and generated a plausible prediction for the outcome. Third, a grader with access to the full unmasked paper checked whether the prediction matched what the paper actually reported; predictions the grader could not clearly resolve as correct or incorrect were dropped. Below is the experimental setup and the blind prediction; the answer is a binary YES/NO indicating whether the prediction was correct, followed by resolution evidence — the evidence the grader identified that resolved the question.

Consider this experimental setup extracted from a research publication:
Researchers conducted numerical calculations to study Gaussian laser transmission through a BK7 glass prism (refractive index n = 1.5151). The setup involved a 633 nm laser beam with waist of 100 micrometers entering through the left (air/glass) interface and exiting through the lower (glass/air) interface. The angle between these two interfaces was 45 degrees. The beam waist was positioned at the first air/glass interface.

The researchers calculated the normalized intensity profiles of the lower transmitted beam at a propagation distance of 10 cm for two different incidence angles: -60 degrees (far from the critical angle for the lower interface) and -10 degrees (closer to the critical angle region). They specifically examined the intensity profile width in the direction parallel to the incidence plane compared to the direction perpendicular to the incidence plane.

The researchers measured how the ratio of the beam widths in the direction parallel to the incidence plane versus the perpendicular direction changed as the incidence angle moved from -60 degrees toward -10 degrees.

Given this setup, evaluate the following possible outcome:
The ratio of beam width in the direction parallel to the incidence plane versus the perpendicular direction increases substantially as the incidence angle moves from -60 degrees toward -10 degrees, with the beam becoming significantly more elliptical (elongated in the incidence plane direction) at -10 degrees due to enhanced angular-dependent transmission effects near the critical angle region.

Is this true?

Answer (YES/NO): NO